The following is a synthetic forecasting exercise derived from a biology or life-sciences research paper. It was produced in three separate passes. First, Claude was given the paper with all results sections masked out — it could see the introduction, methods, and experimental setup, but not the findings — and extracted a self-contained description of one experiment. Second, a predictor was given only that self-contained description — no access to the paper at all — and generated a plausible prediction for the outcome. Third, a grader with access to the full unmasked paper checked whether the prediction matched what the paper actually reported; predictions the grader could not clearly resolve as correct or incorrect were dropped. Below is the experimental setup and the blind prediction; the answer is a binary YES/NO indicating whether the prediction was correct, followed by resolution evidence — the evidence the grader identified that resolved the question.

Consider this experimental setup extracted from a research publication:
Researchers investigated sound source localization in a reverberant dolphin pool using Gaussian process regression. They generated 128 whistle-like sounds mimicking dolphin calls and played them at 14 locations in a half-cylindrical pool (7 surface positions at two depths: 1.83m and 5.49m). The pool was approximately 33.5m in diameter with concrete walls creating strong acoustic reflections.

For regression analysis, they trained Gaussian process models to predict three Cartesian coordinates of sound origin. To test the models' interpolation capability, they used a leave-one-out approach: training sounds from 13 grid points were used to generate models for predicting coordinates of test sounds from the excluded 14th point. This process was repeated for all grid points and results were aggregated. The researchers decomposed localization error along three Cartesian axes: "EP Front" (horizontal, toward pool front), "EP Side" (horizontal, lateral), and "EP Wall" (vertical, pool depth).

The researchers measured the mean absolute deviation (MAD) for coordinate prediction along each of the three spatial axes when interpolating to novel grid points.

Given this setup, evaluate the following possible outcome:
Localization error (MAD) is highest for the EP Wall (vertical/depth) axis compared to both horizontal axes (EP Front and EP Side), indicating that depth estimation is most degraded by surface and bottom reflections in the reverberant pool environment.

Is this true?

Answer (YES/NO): YES